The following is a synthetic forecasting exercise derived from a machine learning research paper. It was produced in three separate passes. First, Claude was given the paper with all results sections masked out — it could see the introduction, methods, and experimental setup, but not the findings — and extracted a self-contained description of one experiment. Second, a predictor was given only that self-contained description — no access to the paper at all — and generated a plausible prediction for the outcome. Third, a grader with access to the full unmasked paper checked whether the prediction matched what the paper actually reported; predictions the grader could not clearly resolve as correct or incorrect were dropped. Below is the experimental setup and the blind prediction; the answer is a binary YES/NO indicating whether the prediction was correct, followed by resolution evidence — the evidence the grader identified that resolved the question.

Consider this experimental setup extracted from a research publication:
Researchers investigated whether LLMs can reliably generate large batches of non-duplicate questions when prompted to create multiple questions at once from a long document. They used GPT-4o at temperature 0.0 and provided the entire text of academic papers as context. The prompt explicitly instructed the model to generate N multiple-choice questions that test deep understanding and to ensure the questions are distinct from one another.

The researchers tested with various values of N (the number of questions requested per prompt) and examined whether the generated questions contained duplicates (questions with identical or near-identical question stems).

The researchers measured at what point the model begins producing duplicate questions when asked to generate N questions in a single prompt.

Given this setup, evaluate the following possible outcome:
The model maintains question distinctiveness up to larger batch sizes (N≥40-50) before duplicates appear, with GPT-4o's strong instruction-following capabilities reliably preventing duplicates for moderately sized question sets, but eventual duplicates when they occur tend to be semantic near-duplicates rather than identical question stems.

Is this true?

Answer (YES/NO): NO